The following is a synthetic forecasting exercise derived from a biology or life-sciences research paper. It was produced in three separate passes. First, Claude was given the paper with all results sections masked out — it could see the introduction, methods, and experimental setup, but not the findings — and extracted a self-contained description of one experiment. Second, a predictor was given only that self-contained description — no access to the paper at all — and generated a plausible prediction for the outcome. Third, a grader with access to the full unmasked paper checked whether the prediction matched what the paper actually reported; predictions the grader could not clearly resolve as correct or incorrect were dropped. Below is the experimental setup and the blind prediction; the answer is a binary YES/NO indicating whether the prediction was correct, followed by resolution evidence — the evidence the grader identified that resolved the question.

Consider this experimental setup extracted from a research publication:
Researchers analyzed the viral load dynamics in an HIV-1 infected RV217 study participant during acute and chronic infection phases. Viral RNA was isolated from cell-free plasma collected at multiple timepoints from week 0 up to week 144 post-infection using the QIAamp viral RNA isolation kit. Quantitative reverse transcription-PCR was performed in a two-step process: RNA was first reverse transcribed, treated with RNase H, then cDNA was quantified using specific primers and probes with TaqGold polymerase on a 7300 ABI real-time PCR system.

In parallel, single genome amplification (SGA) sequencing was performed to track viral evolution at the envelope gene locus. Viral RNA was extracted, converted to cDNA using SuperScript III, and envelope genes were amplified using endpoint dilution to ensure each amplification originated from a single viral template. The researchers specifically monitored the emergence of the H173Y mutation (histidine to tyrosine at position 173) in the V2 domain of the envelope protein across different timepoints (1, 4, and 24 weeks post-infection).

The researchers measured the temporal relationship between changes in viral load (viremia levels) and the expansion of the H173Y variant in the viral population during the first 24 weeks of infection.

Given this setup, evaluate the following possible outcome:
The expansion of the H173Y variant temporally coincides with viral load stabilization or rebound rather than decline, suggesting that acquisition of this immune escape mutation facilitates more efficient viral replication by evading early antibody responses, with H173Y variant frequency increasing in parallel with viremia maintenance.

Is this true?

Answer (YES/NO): NO